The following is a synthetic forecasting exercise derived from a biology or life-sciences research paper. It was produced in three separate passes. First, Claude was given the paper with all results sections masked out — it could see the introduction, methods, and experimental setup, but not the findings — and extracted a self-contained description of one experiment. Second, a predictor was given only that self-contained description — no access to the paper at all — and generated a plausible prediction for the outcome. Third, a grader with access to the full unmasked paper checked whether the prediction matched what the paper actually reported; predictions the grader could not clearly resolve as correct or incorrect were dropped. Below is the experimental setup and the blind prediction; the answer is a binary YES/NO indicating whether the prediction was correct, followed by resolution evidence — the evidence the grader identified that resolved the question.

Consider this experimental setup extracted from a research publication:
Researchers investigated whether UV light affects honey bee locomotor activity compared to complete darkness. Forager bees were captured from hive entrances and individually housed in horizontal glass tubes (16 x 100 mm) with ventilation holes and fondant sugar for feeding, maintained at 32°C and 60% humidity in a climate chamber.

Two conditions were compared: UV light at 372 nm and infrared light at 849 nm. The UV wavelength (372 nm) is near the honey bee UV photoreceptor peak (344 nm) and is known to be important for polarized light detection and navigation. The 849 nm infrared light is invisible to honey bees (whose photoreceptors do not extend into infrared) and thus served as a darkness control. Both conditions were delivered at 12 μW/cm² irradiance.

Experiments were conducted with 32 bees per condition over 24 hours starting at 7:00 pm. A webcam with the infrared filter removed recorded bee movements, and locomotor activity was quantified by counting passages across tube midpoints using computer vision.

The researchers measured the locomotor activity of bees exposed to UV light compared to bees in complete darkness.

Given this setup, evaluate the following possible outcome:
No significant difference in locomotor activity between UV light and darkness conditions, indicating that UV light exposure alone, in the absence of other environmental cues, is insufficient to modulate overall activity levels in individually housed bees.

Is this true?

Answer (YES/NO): NO